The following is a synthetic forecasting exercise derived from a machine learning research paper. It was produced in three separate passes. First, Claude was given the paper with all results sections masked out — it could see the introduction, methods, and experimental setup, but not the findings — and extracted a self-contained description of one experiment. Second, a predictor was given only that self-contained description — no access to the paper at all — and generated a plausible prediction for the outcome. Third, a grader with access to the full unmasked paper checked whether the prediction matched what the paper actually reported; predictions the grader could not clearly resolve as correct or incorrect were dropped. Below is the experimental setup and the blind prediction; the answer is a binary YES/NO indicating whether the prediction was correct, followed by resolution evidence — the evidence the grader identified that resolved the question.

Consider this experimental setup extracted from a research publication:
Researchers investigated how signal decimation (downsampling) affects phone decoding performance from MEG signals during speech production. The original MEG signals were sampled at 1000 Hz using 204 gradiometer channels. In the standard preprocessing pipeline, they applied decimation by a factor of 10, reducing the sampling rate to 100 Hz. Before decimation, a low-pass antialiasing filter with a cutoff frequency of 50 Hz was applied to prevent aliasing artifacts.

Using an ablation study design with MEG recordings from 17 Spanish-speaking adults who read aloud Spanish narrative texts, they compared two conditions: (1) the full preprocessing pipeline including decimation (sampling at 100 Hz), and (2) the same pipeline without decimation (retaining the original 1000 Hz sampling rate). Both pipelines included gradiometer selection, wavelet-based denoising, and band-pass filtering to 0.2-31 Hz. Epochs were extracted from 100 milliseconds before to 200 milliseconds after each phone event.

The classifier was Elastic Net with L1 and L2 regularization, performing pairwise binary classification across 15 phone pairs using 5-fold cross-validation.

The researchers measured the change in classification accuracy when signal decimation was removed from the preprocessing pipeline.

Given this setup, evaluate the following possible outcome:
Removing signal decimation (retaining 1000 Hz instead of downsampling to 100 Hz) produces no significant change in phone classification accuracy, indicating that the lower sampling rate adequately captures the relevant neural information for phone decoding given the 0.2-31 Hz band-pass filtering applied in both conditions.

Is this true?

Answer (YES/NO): NO